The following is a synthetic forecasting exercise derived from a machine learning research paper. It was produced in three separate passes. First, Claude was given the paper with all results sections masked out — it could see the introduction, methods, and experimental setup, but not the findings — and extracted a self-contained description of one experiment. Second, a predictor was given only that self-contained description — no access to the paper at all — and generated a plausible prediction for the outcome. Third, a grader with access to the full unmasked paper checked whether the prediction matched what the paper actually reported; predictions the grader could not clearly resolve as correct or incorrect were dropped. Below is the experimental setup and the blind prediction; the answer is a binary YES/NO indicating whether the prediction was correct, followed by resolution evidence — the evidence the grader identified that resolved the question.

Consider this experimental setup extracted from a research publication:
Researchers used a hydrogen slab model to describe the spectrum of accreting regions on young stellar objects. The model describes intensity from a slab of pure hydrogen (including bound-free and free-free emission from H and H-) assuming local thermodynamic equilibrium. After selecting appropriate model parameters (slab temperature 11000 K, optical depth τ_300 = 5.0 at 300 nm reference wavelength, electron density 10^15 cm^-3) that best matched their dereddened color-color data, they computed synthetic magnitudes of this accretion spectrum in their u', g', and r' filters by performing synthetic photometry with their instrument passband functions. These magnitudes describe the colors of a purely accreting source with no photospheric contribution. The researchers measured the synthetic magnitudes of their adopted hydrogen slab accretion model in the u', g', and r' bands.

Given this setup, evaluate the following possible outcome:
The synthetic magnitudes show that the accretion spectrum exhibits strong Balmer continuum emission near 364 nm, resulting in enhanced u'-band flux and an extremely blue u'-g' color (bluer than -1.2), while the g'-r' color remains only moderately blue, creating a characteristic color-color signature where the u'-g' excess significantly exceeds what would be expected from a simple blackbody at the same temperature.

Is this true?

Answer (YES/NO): NO